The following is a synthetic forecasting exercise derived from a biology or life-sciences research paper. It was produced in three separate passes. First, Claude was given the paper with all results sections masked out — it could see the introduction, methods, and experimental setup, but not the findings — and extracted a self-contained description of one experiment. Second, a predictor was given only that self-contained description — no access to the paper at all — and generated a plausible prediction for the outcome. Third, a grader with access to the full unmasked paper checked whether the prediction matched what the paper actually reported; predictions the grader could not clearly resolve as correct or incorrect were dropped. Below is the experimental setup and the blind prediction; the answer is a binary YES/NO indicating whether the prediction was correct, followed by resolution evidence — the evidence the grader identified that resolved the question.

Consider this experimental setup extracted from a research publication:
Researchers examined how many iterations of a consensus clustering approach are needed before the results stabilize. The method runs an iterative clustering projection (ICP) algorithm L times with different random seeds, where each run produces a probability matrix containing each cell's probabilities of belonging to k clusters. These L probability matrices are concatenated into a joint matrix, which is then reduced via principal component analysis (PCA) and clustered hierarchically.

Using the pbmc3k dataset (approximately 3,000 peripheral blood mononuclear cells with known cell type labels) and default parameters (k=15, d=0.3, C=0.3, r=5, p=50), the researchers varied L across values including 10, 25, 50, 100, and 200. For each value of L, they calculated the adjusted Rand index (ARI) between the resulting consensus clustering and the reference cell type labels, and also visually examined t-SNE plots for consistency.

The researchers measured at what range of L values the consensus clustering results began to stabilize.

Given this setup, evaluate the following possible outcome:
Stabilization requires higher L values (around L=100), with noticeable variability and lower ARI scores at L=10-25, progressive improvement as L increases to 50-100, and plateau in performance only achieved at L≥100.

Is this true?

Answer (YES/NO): NO